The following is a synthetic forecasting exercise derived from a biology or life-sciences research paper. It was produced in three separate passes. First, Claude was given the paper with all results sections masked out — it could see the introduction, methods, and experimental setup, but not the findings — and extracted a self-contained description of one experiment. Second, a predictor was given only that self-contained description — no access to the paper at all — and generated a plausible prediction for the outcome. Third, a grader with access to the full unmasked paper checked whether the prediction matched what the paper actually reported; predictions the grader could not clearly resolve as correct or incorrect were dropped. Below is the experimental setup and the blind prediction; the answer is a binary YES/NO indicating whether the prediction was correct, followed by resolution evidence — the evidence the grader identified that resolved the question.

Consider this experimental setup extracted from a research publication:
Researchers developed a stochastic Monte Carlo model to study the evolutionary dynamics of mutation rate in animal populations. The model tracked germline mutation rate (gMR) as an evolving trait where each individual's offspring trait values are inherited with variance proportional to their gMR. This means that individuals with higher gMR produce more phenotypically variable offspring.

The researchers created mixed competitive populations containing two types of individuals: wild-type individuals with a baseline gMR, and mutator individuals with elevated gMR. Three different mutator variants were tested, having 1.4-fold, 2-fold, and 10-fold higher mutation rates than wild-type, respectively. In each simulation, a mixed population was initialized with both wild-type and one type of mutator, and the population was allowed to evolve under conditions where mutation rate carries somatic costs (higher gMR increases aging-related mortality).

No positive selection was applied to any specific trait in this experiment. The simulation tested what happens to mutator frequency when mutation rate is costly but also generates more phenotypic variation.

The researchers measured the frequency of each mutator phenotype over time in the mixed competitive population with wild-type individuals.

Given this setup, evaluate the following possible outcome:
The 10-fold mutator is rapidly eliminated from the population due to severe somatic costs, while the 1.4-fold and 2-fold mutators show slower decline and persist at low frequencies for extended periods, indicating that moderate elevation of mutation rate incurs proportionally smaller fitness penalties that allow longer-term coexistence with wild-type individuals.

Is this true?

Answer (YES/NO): NO